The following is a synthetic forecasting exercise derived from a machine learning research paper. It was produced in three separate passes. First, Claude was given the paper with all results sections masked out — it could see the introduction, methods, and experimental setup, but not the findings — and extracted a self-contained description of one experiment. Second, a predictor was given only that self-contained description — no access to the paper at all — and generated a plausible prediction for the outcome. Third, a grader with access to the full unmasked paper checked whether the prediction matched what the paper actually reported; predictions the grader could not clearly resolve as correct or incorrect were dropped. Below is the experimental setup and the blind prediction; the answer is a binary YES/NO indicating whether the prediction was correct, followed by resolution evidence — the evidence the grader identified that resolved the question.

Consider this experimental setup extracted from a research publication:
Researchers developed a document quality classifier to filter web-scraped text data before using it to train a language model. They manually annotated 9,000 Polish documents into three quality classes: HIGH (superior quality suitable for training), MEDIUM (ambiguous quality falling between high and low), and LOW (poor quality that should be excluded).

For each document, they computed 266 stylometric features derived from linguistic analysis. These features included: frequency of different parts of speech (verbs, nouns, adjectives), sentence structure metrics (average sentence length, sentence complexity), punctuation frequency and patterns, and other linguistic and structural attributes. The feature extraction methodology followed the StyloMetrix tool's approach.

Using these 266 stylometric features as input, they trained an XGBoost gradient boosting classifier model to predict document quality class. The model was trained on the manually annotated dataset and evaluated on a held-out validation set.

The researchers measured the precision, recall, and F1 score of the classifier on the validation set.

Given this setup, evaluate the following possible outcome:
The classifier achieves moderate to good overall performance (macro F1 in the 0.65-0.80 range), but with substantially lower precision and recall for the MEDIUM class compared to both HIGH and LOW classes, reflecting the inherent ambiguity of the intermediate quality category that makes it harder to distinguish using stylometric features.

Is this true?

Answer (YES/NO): NO